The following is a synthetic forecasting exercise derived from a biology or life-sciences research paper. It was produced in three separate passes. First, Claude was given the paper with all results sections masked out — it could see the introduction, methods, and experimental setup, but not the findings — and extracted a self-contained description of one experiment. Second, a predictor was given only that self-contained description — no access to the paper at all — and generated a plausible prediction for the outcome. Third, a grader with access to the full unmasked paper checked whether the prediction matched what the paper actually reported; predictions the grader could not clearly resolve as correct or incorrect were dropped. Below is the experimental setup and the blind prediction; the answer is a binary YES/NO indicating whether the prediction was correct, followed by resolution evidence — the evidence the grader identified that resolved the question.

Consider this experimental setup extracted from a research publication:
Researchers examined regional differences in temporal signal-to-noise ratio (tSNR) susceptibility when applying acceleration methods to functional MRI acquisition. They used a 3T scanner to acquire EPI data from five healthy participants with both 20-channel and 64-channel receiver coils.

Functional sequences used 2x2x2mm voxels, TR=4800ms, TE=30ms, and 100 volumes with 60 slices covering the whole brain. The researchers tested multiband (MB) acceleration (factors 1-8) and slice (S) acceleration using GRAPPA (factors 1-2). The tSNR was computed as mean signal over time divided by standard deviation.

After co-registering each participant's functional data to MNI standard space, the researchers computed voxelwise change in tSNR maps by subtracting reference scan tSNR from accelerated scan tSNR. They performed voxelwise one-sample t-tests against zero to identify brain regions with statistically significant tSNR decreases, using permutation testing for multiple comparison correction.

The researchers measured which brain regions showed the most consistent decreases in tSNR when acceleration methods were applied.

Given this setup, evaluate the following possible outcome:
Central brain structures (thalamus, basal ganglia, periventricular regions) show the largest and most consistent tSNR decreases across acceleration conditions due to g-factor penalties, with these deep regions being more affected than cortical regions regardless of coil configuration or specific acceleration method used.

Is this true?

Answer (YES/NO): NO